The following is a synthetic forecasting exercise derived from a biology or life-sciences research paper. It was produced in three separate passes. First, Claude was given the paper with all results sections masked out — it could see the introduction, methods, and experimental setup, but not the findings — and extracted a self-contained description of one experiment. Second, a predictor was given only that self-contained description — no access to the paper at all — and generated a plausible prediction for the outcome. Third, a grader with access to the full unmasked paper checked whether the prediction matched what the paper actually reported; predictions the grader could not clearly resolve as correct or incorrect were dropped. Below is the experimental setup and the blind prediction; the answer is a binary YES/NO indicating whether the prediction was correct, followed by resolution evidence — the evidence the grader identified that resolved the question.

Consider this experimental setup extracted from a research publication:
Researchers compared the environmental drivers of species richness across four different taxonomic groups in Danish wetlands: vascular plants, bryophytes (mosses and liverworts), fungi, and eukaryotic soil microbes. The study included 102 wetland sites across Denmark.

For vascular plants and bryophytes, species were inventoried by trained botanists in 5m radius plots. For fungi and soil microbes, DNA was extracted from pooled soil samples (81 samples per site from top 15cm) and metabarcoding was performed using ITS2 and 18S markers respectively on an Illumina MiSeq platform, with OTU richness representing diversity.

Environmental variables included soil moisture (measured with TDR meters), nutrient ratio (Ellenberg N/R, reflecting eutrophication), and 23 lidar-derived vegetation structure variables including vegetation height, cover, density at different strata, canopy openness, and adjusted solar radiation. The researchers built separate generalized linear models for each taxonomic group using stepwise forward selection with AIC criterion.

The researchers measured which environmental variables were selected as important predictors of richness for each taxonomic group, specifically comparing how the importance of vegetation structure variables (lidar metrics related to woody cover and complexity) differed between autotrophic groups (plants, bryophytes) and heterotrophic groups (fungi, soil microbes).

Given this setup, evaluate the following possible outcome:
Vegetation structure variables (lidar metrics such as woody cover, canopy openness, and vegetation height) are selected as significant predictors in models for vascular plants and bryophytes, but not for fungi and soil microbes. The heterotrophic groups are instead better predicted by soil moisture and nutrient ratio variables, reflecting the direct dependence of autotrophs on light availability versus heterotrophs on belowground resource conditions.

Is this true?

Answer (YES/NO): NO